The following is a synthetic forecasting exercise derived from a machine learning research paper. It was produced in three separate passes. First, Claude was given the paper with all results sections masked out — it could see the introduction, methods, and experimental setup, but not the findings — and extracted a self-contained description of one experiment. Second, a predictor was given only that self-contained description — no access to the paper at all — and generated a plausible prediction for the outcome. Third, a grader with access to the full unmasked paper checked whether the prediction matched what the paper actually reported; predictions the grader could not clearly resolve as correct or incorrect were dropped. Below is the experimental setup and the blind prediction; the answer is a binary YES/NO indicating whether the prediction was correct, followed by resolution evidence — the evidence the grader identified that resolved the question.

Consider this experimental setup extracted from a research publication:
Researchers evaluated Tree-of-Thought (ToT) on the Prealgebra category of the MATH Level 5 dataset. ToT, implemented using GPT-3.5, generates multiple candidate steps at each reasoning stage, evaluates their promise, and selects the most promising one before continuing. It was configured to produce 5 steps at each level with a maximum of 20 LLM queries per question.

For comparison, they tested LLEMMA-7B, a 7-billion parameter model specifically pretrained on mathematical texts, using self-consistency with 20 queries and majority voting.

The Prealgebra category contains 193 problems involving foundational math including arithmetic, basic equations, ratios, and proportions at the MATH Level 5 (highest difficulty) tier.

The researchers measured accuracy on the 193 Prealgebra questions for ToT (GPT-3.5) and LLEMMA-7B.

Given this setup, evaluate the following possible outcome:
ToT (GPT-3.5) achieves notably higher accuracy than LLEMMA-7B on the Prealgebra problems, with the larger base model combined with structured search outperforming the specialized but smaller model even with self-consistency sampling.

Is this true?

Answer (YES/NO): YES